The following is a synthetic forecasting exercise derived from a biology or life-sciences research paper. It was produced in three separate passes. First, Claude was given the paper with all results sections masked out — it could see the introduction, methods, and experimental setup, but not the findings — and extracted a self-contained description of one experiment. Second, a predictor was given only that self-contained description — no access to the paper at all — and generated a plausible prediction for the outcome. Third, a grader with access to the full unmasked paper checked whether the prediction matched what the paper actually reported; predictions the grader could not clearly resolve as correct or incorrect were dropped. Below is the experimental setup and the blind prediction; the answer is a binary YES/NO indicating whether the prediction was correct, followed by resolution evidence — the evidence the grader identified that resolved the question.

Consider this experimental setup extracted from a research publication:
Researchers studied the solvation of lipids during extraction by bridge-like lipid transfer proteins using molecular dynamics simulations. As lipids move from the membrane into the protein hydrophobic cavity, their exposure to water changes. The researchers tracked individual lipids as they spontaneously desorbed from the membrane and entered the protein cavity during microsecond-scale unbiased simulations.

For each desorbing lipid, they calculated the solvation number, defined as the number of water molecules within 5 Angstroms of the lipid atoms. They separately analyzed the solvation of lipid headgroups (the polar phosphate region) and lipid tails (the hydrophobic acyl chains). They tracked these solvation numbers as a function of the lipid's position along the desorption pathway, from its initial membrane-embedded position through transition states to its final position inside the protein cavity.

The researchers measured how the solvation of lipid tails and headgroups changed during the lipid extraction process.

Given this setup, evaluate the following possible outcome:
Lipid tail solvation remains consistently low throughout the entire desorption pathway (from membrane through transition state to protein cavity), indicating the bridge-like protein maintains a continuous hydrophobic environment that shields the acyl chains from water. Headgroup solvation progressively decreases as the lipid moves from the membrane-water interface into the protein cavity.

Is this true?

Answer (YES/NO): NO